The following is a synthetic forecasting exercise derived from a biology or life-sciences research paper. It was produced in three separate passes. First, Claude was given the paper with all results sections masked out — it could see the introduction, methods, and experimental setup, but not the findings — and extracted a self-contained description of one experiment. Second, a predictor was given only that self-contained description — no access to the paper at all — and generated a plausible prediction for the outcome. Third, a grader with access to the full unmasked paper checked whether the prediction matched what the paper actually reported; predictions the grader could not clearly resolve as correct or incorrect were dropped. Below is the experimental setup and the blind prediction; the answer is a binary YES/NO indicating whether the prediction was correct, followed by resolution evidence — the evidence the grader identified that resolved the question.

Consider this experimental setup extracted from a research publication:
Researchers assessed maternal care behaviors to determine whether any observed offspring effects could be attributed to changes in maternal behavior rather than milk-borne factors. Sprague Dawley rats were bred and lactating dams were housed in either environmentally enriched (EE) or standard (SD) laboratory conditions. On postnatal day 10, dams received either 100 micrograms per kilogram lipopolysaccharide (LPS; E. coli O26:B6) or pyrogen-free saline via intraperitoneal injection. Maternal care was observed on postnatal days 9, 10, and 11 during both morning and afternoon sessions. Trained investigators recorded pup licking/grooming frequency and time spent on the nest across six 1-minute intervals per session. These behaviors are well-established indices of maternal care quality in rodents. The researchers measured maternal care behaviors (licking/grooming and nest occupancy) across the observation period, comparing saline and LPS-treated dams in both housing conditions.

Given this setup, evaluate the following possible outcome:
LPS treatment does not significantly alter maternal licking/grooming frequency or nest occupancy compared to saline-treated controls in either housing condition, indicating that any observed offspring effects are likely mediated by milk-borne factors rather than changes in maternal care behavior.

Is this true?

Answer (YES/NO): YES